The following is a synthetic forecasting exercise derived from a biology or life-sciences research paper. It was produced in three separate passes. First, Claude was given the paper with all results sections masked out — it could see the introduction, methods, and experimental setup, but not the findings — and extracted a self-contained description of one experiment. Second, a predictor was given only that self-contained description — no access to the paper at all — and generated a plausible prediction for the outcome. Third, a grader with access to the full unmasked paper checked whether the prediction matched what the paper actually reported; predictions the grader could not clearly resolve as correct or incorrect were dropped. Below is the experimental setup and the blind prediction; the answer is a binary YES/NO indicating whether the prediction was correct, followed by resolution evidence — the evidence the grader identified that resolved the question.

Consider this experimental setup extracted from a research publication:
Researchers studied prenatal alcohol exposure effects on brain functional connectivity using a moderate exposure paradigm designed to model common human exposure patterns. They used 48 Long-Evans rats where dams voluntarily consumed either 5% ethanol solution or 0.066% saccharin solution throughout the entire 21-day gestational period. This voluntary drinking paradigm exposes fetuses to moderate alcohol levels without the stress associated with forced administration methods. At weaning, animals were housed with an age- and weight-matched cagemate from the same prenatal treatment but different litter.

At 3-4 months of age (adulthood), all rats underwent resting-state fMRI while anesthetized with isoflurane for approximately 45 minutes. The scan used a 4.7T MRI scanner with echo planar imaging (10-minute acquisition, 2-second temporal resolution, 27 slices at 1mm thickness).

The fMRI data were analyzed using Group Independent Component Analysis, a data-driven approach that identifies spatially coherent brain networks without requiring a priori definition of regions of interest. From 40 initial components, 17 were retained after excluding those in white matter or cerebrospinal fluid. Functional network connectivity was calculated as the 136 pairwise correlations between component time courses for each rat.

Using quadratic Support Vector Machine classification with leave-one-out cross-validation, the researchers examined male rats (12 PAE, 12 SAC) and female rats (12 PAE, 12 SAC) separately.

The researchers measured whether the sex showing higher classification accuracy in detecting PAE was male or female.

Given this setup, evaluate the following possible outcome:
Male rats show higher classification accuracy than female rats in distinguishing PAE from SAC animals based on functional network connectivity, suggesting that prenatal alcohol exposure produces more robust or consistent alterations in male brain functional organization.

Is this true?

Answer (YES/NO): NO